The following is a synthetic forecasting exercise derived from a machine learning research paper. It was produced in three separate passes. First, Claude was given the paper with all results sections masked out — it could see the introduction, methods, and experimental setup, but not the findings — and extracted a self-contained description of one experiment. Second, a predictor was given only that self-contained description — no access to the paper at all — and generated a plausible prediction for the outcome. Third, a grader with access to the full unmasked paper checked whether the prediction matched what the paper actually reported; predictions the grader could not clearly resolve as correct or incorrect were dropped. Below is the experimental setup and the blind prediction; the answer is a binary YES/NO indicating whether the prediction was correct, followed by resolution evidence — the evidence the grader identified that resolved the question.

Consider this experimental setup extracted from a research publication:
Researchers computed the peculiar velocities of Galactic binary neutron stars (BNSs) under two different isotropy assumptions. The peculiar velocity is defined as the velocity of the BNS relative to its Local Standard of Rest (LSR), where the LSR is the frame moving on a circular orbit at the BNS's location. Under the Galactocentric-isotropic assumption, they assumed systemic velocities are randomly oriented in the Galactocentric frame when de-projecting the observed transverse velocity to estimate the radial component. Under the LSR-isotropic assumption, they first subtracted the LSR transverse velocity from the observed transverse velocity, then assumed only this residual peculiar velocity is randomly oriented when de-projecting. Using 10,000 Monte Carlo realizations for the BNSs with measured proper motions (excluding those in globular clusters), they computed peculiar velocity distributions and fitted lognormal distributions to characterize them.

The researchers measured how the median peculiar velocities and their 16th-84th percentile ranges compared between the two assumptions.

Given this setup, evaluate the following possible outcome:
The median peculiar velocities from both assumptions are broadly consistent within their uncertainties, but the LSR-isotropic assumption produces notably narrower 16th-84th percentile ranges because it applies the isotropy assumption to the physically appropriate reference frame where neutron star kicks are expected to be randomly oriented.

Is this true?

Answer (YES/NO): NO